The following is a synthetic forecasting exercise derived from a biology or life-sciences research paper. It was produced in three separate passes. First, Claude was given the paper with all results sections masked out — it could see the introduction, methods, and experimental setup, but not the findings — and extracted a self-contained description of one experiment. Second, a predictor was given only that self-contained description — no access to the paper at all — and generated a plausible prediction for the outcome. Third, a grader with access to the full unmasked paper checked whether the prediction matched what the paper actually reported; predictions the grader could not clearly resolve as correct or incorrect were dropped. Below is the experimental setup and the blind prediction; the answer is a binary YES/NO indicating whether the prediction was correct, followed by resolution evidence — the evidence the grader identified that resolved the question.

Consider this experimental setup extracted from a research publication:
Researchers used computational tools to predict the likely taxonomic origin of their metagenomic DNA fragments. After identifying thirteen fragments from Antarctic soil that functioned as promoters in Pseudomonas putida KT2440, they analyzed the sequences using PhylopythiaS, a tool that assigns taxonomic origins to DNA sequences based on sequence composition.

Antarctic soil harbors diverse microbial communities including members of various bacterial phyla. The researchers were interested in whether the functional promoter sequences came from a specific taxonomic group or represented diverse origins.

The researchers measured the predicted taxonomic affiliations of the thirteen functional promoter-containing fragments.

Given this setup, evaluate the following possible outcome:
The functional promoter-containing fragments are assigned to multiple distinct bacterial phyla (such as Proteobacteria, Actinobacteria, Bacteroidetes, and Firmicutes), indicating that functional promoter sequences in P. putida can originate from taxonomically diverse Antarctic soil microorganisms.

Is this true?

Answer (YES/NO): NO